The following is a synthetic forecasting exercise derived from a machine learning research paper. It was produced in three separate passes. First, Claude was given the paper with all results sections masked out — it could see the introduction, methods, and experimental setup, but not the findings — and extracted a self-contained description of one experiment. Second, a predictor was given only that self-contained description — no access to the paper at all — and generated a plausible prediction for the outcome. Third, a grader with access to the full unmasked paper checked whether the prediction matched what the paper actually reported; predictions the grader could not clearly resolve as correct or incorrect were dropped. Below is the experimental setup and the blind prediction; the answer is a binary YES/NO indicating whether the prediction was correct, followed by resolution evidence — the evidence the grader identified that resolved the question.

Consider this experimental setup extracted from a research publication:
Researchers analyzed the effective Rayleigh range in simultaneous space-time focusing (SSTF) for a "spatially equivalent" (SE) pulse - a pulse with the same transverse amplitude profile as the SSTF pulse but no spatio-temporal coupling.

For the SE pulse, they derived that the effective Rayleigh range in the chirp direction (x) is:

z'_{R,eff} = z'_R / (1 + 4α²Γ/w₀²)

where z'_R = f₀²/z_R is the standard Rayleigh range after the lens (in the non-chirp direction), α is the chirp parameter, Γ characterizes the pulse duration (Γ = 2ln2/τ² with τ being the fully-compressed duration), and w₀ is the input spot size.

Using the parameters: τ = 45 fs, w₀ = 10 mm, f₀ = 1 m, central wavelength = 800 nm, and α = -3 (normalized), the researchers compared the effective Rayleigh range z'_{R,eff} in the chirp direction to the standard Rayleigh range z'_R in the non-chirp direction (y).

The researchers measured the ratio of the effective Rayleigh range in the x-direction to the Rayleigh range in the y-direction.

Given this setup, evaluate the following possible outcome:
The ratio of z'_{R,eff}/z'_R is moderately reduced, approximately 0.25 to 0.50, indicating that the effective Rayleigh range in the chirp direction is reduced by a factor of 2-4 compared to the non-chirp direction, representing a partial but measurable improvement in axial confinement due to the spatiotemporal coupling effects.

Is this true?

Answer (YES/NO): NO